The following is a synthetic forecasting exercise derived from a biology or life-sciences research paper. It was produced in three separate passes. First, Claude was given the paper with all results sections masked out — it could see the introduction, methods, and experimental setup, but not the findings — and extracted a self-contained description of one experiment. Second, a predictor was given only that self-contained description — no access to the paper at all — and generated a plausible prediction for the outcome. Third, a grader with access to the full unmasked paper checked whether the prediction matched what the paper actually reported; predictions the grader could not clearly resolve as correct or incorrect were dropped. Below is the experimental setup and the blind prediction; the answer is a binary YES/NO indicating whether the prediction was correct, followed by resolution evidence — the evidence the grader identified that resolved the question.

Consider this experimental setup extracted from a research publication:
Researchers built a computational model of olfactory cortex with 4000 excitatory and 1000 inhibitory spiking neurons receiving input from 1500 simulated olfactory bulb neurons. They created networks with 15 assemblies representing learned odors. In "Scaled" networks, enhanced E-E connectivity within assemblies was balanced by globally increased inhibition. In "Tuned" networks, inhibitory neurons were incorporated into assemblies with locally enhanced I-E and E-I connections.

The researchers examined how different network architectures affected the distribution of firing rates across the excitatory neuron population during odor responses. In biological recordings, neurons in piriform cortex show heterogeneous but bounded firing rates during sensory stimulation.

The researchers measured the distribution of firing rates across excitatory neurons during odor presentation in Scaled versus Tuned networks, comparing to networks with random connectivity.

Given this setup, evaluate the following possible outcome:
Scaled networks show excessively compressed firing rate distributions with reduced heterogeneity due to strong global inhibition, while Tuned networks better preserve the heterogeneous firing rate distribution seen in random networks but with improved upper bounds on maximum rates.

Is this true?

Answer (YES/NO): NO